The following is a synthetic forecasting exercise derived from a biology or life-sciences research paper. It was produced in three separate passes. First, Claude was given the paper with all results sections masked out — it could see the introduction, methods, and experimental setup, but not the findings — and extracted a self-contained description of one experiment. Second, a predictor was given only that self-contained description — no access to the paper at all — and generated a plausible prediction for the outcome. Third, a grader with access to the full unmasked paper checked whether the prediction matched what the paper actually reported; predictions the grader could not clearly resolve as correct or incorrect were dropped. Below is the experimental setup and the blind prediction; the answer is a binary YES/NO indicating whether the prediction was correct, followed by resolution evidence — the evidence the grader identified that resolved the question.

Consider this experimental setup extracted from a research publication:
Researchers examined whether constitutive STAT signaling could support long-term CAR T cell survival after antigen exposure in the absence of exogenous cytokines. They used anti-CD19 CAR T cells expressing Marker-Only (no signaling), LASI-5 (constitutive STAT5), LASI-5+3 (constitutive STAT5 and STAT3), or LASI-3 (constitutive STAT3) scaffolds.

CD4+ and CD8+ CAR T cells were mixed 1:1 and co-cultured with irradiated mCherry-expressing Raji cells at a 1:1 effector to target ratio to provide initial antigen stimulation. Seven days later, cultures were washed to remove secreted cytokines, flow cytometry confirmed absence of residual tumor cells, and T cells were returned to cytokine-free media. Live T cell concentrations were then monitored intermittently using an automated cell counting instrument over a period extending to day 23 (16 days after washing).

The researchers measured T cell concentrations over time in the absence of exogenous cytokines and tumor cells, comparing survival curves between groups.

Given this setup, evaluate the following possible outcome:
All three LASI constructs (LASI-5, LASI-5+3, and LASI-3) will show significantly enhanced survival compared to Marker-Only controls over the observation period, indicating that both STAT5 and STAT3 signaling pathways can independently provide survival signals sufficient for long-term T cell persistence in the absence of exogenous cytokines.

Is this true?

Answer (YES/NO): NO